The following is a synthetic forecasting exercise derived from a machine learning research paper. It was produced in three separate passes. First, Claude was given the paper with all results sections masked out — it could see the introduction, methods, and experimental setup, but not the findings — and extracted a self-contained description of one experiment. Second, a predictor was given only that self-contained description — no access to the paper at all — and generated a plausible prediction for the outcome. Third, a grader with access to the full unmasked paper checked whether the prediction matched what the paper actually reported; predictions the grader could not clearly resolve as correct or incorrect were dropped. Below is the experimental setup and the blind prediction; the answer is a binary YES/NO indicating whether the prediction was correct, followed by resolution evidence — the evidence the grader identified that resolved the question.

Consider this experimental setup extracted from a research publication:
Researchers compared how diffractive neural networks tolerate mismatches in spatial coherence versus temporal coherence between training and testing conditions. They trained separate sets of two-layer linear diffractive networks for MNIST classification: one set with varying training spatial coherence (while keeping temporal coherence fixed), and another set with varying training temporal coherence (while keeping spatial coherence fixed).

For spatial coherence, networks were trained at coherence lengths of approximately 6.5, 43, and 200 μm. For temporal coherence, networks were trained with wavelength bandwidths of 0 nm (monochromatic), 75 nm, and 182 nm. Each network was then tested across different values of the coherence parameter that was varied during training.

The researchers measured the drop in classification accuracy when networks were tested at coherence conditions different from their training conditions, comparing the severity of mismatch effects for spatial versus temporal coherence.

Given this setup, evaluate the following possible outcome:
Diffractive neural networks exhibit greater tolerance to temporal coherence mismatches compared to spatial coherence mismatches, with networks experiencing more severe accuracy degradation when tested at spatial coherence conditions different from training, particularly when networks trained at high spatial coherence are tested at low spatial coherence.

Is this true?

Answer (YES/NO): NO